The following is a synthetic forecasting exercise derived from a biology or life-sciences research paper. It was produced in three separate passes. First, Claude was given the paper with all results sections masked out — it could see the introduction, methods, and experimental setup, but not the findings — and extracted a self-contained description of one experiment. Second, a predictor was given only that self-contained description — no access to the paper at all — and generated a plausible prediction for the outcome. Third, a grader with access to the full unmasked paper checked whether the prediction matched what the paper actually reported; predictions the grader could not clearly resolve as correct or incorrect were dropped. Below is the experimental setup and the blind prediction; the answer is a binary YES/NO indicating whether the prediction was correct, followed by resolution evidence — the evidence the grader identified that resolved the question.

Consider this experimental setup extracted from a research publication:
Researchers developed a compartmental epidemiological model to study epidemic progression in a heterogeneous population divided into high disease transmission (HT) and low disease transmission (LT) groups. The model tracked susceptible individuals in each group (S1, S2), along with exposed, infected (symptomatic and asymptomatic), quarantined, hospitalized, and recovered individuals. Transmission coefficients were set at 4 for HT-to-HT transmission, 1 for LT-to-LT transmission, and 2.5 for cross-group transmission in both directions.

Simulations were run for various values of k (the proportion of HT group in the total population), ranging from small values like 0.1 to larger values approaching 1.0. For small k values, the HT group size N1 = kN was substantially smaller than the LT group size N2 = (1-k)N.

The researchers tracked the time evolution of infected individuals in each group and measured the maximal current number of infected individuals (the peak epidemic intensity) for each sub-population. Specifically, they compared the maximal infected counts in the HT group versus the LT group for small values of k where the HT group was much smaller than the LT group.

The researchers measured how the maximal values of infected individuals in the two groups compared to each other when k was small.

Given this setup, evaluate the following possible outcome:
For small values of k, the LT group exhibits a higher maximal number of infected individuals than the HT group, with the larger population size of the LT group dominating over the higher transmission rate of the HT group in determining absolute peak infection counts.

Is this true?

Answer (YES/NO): NO